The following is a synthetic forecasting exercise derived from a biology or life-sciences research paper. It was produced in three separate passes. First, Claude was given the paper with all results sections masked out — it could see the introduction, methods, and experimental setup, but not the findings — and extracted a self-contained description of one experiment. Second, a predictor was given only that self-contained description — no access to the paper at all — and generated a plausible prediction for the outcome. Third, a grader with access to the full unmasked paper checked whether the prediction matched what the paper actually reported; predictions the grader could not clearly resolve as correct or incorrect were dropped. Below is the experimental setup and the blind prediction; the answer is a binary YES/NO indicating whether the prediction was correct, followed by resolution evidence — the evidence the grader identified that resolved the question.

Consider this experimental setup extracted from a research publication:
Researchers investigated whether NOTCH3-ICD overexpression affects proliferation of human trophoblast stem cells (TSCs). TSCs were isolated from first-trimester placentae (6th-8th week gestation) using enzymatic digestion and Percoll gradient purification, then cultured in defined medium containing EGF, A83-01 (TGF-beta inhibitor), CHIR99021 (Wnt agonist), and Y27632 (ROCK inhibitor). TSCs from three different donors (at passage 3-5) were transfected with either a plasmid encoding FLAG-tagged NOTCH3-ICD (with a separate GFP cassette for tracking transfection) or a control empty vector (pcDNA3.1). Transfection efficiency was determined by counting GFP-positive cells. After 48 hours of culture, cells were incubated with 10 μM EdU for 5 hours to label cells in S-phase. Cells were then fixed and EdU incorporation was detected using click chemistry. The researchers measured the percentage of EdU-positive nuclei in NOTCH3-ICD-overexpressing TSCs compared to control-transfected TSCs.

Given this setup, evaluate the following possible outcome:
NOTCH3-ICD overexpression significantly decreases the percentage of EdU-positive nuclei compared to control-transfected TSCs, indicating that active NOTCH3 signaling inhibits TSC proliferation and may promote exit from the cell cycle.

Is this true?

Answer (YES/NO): NO